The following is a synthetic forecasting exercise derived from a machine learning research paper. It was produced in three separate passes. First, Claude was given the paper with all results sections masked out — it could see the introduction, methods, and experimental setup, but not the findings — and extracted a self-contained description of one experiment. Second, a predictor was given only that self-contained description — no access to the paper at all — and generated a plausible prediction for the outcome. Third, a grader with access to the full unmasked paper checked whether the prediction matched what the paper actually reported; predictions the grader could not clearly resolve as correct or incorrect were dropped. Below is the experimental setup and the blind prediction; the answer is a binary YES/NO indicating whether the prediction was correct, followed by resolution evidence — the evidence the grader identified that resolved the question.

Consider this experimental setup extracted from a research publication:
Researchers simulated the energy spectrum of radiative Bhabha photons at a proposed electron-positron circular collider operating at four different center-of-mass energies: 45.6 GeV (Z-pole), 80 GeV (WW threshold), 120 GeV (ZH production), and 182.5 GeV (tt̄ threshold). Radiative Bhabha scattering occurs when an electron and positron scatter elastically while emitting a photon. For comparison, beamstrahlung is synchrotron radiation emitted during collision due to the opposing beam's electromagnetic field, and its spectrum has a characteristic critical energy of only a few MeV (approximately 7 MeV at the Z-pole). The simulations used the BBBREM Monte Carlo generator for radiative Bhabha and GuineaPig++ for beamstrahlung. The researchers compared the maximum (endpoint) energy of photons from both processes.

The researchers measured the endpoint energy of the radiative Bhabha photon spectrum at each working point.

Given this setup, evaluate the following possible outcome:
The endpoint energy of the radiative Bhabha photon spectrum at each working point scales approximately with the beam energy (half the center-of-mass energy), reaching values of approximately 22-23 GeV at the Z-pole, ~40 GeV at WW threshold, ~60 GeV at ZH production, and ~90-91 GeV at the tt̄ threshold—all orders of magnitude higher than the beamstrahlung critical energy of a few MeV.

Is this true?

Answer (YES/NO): NO